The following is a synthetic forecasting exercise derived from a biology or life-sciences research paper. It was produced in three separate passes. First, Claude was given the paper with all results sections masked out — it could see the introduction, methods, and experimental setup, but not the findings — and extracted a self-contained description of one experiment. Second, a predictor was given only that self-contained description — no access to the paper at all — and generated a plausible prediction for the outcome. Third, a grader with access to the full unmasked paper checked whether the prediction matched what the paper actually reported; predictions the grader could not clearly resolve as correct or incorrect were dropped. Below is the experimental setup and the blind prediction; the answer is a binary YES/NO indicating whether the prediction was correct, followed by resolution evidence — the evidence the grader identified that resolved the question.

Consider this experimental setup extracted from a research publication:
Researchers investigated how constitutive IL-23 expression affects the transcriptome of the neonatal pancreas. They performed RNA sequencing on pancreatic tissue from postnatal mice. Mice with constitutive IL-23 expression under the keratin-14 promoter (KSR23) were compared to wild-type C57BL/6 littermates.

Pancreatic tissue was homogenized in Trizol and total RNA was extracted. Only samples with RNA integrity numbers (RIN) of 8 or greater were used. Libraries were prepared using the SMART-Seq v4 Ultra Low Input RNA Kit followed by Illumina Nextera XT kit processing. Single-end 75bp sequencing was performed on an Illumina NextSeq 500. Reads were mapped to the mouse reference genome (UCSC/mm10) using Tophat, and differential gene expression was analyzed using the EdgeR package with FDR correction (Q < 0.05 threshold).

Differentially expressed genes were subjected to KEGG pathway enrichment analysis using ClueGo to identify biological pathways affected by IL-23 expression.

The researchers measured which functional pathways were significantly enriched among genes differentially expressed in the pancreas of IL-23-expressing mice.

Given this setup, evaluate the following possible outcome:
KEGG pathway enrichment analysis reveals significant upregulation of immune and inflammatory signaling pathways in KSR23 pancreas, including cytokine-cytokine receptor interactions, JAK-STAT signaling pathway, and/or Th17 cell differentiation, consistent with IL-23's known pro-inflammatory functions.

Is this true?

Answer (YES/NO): NO